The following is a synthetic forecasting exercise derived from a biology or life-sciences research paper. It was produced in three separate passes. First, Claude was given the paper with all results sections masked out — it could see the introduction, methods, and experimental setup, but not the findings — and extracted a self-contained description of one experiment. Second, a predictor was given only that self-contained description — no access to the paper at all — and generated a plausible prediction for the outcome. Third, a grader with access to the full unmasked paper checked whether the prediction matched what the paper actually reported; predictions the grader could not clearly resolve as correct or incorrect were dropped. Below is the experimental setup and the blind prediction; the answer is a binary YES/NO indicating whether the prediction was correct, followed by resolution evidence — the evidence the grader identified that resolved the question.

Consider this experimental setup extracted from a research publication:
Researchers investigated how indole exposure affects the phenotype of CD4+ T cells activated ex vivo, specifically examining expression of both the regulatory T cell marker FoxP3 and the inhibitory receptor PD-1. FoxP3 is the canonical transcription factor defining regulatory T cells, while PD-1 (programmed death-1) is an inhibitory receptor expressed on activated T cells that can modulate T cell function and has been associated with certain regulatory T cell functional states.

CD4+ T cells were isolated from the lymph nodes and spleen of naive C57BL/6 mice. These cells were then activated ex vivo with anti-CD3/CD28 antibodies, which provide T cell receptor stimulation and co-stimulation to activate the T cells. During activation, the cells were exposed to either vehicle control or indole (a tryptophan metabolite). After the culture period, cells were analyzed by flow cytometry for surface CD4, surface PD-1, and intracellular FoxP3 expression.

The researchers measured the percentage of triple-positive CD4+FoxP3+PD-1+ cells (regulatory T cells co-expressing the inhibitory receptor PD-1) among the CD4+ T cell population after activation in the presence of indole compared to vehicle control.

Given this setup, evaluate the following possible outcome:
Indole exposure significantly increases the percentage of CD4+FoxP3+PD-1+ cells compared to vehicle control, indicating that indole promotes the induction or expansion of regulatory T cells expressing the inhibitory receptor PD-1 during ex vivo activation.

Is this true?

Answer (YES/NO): YES